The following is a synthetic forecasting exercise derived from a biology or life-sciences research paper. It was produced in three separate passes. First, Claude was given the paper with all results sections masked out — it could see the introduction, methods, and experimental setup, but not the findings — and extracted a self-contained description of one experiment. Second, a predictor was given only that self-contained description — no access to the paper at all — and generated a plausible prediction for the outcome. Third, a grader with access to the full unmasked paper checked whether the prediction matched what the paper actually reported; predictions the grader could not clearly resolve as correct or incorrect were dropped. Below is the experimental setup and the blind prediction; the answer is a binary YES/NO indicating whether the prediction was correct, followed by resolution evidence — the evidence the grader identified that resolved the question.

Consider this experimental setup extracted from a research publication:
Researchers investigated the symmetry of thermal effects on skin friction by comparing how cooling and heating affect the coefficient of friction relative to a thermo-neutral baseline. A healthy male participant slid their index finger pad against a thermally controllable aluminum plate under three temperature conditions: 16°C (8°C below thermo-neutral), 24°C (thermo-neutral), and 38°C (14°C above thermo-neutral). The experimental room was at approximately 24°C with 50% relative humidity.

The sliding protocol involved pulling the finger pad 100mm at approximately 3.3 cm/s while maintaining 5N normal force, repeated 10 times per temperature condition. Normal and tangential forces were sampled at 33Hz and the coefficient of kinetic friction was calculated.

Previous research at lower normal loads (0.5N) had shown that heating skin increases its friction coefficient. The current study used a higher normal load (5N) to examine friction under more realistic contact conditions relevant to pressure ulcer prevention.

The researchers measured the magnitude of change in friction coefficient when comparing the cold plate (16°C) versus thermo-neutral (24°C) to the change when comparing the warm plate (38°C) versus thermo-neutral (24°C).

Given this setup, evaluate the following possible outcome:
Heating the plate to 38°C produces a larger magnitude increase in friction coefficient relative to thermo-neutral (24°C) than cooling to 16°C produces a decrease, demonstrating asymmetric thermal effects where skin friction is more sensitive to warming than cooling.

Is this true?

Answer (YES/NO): NO